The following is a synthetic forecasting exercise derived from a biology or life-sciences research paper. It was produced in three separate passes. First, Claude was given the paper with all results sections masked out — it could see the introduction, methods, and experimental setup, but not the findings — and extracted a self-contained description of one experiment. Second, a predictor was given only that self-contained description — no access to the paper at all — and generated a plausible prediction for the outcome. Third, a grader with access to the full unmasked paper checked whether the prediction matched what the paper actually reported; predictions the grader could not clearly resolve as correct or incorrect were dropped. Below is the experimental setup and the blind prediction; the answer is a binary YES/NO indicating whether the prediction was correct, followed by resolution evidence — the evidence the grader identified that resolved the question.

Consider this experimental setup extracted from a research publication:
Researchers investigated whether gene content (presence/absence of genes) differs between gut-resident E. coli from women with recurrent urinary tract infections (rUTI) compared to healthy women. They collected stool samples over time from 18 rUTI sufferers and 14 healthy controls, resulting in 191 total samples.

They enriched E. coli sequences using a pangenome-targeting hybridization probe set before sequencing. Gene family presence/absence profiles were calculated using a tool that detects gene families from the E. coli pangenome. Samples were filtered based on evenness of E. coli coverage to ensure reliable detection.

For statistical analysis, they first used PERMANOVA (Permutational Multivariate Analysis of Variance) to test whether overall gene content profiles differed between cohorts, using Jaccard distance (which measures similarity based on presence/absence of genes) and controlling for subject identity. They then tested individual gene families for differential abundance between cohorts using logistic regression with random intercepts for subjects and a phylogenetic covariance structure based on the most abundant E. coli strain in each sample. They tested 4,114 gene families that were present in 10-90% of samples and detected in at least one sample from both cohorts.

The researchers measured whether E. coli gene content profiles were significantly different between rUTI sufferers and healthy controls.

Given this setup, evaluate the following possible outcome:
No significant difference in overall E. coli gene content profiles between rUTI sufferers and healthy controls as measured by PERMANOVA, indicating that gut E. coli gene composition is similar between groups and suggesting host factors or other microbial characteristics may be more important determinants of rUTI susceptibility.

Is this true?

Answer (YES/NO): YES